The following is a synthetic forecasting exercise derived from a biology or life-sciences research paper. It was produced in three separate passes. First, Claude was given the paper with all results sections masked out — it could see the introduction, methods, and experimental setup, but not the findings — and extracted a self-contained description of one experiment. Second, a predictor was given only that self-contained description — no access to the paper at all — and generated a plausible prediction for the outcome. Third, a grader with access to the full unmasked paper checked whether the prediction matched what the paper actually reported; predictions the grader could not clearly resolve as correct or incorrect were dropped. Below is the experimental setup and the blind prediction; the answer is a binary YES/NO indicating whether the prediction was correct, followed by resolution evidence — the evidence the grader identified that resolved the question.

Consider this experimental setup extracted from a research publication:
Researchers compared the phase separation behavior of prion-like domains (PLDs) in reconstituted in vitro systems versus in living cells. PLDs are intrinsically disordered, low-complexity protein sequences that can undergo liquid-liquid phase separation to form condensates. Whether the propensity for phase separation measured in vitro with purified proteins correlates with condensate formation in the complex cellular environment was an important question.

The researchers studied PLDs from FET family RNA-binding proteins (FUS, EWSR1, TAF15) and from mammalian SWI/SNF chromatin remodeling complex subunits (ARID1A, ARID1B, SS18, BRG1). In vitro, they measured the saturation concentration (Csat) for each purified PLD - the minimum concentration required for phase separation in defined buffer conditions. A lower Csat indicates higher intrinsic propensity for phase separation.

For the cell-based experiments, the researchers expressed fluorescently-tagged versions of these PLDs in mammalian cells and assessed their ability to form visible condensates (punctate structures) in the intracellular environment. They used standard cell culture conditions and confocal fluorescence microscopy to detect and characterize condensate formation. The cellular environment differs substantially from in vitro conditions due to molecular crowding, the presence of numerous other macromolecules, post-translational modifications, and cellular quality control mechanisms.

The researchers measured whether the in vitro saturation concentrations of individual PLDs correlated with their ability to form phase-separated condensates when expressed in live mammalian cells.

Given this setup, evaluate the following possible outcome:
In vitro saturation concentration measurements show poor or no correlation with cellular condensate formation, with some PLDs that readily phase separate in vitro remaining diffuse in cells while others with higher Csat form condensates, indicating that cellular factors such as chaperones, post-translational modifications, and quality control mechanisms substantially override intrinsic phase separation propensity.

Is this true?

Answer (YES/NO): NO